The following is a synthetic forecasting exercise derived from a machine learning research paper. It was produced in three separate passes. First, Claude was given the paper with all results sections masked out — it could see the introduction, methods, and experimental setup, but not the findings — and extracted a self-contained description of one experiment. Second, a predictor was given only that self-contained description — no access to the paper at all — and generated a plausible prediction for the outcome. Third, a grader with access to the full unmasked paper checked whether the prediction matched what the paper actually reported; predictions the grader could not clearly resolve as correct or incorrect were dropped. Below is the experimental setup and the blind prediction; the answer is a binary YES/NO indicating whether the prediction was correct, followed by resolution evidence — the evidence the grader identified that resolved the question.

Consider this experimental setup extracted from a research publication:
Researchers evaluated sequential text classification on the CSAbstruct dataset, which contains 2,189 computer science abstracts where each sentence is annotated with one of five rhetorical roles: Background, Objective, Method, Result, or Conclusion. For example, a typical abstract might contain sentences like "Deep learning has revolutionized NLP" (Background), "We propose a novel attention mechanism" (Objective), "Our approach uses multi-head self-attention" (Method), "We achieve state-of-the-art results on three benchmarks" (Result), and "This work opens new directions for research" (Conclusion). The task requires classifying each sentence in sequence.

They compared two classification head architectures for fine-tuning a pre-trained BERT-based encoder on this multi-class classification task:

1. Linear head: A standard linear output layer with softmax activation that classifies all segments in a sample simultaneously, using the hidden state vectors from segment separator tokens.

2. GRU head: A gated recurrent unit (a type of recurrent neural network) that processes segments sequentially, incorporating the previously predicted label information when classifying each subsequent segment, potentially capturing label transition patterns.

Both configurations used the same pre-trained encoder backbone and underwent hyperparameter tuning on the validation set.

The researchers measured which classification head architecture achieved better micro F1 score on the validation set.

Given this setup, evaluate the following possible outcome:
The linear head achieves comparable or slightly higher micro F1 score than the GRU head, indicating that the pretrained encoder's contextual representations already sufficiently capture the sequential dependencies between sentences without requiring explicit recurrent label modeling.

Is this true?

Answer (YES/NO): NO